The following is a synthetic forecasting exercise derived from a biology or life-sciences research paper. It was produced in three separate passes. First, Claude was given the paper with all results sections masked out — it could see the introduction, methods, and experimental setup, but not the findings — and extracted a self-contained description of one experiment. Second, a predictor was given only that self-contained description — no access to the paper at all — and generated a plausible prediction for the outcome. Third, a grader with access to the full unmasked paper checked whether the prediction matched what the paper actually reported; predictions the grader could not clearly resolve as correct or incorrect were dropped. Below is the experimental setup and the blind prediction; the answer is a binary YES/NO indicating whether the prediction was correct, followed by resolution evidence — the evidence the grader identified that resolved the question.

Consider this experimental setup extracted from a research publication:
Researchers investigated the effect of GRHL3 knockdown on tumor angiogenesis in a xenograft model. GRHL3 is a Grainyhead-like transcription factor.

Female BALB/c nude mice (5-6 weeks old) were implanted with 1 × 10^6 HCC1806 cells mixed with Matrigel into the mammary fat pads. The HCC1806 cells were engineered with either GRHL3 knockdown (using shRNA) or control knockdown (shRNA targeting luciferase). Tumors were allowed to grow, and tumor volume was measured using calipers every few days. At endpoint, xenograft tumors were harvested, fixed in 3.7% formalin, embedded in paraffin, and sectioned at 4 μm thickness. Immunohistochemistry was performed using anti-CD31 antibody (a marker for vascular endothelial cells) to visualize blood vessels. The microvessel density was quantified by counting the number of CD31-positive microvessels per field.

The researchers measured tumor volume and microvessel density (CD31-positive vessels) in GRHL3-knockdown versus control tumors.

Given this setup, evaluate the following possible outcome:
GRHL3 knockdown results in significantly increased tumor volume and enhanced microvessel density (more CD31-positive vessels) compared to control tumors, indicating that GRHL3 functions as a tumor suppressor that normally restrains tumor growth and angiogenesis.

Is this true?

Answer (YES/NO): NO